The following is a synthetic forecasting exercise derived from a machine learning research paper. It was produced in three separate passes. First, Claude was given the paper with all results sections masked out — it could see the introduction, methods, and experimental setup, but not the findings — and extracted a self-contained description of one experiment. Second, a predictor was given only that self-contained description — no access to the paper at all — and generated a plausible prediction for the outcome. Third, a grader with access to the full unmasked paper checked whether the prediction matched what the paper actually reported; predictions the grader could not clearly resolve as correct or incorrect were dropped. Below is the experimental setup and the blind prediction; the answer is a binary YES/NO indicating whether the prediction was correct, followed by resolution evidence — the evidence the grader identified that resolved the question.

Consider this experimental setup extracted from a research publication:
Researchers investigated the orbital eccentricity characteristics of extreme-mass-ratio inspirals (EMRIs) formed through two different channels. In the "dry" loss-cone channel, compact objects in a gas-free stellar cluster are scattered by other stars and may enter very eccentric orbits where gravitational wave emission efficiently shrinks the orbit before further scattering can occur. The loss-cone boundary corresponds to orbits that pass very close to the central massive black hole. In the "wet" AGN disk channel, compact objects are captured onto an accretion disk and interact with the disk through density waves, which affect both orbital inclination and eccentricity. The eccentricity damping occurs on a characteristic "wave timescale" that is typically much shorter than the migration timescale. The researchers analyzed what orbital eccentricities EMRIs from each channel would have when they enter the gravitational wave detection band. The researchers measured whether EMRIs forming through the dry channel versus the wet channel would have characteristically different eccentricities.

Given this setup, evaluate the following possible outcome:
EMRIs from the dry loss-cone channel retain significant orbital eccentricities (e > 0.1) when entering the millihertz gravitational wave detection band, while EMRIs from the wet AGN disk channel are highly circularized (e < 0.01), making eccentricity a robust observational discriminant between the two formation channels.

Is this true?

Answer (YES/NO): YES